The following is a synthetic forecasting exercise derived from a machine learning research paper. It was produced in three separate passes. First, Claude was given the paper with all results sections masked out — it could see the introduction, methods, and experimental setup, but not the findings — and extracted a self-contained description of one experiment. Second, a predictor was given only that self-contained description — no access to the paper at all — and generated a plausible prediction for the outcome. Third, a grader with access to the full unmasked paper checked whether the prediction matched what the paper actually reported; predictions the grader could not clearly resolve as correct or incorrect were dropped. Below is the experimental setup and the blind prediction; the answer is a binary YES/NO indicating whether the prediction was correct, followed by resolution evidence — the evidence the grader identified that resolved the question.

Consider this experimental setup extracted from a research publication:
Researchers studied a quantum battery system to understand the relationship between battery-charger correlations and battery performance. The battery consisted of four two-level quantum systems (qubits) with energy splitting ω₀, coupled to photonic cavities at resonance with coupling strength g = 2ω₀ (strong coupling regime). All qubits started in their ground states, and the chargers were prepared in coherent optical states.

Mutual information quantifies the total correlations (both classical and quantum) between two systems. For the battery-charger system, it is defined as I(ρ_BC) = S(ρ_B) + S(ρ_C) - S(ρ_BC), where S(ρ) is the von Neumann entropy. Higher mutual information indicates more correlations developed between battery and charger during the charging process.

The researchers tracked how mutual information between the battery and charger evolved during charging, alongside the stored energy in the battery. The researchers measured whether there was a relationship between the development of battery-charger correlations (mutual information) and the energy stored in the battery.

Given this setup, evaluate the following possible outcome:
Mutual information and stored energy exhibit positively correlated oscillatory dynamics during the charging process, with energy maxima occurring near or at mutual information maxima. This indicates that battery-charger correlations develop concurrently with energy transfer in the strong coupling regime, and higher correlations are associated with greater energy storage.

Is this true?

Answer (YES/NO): YES